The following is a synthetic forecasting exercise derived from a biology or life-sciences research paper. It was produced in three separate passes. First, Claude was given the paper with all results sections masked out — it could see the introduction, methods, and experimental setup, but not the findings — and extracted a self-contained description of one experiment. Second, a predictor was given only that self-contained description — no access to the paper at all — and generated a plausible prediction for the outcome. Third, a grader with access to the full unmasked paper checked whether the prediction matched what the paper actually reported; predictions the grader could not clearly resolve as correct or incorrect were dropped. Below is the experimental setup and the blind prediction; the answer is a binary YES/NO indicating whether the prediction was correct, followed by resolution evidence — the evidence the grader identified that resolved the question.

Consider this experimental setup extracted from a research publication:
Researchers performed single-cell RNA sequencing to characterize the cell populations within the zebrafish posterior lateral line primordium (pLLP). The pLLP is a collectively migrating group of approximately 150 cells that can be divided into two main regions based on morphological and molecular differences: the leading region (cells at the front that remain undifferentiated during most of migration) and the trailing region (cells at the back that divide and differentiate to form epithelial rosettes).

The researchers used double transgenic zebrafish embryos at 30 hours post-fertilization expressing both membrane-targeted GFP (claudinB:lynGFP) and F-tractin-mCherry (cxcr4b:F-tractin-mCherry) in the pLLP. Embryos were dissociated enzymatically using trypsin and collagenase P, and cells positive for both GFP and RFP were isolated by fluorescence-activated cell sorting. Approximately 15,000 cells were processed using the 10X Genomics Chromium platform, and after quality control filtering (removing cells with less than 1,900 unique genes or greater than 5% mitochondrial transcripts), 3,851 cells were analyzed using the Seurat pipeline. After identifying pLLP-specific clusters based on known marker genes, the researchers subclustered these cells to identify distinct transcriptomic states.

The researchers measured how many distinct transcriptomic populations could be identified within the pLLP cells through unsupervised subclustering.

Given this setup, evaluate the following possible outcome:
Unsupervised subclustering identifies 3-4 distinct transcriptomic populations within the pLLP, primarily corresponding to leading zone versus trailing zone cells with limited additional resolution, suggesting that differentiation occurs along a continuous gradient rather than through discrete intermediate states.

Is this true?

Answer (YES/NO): YES